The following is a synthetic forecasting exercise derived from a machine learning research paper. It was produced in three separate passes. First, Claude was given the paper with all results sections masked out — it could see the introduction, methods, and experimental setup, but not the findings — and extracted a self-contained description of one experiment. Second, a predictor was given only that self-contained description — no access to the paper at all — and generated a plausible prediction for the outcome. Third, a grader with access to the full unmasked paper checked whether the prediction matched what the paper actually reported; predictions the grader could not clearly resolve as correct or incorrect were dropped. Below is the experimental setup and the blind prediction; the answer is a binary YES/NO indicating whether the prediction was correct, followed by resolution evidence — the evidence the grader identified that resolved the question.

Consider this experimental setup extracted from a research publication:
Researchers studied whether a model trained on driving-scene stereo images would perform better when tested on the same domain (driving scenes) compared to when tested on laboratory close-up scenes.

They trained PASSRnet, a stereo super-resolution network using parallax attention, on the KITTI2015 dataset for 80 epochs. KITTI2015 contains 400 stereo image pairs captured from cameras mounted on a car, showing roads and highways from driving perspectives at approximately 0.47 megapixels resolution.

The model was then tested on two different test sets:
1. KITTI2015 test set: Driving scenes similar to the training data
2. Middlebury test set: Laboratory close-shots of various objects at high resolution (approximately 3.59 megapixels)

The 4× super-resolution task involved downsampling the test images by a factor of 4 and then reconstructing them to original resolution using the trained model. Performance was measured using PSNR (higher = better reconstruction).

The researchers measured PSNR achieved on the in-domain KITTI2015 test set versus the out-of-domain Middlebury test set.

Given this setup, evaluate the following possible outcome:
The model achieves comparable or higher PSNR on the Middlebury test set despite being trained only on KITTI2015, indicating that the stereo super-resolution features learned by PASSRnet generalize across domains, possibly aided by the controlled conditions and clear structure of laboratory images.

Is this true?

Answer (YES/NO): YES